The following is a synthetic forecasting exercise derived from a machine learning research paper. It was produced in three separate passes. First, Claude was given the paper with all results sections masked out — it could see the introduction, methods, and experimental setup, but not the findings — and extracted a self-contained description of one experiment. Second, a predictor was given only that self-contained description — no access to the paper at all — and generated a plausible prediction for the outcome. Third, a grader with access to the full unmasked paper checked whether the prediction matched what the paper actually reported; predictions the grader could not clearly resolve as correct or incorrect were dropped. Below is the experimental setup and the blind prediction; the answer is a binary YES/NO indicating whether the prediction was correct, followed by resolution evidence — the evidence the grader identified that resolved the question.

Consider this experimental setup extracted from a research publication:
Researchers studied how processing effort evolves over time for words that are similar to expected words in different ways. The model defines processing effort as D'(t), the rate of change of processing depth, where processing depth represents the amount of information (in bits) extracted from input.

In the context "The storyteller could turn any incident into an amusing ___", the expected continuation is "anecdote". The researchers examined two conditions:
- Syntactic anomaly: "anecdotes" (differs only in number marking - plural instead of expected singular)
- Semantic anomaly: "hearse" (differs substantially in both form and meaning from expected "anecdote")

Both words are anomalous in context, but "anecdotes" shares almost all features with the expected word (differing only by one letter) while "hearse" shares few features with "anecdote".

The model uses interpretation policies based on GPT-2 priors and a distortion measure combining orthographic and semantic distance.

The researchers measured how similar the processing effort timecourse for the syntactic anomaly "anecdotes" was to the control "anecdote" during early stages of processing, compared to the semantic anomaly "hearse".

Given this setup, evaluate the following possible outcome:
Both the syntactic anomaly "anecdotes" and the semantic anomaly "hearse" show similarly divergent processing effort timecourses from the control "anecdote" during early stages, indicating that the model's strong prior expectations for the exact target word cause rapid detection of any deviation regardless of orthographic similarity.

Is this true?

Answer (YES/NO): NO